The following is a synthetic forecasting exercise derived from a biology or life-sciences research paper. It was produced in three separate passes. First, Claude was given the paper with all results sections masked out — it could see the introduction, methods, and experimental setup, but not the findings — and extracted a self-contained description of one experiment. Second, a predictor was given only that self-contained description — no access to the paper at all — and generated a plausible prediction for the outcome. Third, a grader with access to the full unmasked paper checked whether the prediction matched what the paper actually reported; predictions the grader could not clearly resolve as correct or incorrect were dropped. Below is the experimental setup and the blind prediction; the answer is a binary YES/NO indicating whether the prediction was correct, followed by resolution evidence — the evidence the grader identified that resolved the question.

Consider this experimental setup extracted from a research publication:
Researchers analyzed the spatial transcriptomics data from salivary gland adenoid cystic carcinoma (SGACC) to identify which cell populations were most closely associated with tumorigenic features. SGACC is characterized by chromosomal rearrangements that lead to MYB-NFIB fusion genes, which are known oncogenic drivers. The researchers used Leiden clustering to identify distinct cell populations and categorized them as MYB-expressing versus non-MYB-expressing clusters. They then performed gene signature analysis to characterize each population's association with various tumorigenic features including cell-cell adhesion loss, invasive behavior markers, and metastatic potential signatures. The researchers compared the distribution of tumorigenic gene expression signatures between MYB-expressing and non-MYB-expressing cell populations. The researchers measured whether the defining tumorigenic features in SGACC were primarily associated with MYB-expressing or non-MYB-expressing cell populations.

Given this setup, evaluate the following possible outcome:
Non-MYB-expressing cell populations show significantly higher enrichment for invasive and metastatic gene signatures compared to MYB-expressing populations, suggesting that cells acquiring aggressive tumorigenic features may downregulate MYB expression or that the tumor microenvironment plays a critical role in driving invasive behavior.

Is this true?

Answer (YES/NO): NO